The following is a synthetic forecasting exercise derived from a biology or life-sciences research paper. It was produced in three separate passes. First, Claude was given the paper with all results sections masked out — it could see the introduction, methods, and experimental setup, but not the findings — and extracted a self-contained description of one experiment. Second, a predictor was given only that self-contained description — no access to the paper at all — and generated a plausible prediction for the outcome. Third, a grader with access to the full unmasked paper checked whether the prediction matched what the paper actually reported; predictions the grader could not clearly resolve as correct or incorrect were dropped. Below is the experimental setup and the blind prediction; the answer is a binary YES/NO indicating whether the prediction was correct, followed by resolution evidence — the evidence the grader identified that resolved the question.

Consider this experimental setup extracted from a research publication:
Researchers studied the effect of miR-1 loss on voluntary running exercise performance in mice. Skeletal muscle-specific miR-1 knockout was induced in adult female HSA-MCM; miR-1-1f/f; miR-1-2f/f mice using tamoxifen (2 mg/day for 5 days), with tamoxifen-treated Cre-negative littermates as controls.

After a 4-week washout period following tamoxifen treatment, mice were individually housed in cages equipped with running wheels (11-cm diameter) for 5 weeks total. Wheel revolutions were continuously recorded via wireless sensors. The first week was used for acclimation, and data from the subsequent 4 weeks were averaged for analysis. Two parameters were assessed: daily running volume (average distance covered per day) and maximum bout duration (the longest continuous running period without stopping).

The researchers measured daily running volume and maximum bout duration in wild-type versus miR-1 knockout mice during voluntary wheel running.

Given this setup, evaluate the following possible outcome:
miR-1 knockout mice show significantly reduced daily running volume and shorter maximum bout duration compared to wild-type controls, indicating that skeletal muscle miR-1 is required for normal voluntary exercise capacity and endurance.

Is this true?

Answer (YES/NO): YES